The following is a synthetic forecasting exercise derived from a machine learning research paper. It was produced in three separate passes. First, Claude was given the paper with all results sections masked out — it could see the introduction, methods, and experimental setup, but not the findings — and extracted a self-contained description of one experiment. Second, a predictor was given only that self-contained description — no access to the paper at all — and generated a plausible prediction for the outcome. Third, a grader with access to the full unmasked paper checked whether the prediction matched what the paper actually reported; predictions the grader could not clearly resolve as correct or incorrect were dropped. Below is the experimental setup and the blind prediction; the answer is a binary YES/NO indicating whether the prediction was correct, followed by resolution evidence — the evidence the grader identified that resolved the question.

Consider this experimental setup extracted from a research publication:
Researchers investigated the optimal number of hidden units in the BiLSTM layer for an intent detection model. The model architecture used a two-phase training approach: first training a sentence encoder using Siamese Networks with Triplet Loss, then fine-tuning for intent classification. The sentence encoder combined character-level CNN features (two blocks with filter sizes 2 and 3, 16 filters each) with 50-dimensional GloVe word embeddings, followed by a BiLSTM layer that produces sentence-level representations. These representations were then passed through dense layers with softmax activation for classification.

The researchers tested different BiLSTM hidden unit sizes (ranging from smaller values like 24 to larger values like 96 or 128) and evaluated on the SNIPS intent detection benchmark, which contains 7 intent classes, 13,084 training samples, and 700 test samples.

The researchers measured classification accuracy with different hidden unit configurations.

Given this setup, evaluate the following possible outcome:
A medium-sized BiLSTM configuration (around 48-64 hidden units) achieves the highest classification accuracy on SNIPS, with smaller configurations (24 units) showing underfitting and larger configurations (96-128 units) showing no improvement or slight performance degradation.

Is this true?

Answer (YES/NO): NO